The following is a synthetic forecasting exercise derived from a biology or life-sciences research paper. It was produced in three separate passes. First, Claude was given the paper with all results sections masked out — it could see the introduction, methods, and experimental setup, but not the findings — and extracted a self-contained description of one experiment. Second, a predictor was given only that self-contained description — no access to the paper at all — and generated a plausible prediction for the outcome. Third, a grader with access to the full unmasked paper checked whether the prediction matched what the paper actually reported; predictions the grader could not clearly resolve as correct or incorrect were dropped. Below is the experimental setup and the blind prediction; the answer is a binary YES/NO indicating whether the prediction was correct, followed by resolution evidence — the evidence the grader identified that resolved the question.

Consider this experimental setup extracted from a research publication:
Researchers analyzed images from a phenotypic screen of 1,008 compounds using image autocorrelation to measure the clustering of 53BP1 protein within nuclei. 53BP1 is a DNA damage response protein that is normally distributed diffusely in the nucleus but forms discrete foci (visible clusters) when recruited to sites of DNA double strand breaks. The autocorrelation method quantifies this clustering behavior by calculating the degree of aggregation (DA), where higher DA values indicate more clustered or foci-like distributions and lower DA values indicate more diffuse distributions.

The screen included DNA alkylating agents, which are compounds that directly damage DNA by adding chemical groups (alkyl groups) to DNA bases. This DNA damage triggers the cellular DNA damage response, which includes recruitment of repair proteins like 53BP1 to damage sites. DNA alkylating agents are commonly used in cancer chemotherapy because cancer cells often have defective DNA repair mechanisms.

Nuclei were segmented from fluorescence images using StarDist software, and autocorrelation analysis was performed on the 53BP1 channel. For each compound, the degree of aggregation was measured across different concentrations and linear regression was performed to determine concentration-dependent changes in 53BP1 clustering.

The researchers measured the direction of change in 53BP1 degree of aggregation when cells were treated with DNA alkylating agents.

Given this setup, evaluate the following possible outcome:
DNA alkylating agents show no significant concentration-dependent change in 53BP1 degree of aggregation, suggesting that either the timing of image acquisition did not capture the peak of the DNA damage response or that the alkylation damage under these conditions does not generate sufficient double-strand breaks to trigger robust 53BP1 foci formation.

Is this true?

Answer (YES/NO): NO